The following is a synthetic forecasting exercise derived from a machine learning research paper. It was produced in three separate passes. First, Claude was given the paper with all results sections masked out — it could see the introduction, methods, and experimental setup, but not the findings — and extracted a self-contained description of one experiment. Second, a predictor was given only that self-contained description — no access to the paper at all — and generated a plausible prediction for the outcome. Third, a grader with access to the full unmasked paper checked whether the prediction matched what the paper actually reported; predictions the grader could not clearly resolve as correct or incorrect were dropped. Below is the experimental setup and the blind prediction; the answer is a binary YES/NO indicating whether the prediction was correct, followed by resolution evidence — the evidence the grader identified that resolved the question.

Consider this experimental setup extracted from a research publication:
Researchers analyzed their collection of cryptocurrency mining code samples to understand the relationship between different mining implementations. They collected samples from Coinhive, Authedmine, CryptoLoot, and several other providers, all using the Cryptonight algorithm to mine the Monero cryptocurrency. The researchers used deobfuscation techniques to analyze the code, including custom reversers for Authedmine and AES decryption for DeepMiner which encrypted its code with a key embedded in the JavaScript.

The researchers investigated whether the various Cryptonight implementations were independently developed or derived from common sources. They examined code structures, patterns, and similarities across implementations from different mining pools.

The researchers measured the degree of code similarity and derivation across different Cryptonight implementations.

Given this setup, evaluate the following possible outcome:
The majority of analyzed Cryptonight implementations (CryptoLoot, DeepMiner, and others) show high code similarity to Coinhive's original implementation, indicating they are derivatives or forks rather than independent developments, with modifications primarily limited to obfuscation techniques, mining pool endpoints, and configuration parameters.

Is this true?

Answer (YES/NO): NO